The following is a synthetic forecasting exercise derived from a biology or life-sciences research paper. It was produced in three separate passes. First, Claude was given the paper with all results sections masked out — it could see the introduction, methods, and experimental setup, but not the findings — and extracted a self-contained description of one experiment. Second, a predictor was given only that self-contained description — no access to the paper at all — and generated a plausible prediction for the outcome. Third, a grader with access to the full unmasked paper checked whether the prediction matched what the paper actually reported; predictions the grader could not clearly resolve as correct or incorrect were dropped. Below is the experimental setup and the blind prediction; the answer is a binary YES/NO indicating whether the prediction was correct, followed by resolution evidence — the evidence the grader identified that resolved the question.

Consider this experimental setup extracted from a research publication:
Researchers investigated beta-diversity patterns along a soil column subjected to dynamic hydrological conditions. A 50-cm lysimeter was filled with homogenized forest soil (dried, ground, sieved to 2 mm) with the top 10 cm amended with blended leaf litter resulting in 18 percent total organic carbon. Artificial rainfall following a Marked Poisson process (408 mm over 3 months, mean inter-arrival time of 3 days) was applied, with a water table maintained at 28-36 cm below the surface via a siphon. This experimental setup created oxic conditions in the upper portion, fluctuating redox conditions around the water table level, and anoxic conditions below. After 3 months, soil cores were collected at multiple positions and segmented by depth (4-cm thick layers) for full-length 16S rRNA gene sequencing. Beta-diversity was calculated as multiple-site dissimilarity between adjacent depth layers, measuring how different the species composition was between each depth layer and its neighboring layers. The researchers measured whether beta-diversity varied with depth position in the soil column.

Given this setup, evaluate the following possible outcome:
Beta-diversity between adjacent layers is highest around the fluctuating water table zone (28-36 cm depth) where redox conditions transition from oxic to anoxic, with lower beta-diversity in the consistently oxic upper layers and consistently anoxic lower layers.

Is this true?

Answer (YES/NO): YES